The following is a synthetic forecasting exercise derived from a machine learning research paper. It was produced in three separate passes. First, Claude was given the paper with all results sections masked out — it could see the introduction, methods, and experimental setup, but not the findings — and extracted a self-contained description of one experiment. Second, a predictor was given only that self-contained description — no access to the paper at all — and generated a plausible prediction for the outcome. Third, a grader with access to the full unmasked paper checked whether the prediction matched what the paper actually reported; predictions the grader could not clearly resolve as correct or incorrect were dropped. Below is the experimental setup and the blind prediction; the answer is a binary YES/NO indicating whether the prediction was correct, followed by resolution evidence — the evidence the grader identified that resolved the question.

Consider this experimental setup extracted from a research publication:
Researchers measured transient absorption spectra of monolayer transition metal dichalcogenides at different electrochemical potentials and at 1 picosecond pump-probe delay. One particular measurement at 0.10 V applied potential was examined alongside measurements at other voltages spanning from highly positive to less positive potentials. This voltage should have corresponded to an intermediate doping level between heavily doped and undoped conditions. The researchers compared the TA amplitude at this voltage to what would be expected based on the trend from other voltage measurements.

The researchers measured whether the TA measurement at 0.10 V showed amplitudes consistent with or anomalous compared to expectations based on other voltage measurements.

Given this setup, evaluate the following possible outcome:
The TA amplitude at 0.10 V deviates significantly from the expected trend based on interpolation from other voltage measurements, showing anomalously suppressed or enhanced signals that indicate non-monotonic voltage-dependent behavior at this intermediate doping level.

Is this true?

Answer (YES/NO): NO